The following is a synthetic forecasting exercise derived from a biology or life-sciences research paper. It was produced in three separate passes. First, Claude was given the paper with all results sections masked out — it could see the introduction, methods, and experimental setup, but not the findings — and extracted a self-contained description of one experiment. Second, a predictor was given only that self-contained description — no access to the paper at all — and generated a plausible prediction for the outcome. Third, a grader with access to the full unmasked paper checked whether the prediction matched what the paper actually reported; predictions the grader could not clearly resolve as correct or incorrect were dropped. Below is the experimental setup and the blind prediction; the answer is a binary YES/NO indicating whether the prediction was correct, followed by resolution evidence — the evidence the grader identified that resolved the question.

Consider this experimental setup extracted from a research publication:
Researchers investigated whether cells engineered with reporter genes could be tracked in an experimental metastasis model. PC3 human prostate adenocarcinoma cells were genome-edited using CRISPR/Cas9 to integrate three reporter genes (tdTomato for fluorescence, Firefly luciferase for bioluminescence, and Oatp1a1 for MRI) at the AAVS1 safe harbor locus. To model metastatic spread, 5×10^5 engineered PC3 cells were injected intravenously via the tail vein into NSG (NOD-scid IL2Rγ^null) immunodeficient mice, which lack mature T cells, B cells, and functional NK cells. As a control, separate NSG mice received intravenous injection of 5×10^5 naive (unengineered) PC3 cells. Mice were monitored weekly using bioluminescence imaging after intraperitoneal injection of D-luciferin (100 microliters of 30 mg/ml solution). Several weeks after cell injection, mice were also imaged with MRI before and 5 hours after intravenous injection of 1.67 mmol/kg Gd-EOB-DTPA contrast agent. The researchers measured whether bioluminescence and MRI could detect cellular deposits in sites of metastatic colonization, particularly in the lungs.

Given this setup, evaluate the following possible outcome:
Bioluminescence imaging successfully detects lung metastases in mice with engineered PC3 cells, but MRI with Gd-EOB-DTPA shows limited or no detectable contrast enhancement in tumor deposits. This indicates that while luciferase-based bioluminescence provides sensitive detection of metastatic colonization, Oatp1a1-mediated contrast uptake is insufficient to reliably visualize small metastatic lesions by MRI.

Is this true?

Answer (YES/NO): NO